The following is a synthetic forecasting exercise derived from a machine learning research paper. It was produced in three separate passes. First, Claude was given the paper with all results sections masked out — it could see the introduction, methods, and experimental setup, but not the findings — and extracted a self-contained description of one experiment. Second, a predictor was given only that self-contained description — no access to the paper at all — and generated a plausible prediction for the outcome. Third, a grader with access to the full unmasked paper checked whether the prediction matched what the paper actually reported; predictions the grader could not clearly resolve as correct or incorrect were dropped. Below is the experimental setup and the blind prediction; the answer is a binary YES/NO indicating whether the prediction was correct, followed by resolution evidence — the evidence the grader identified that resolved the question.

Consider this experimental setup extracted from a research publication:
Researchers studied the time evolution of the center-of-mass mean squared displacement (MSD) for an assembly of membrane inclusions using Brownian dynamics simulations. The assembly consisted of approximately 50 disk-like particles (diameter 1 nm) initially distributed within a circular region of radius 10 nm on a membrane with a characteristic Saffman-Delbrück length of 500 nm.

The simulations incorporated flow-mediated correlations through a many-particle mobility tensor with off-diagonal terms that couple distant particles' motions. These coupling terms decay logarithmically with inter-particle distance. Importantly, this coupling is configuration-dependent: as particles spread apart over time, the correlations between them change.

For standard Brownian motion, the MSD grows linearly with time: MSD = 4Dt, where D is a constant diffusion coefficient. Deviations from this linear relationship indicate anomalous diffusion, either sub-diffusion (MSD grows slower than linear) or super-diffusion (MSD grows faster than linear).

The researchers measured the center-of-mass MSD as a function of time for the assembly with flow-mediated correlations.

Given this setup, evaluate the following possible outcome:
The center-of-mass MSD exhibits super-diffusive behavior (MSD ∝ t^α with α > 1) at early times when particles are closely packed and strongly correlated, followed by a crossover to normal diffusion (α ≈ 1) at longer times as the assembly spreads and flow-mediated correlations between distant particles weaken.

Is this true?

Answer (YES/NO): NO